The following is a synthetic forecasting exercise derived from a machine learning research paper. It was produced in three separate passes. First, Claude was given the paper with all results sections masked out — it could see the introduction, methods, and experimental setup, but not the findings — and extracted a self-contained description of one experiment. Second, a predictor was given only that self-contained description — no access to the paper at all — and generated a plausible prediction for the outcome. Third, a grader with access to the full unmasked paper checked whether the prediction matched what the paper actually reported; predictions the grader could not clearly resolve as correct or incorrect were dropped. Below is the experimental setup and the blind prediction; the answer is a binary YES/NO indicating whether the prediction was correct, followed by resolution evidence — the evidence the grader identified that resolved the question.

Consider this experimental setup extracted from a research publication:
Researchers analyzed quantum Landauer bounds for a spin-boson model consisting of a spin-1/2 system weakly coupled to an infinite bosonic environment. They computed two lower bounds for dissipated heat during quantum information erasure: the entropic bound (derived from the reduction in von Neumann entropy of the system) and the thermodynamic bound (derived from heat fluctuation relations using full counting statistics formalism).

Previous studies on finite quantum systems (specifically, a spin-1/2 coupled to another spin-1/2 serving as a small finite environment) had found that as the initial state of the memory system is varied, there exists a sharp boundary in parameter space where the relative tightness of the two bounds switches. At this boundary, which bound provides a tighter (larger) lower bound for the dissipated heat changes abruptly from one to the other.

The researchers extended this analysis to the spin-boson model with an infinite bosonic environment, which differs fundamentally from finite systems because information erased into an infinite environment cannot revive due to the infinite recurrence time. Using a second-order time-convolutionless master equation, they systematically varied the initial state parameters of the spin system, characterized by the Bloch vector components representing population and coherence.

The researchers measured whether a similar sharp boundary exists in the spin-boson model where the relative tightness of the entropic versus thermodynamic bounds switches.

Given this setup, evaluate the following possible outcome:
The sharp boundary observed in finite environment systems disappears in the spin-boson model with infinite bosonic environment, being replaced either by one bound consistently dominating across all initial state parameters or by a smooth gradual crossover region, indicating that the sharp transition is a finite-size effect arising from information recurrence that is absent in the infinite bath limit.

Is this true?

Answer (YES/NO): NO